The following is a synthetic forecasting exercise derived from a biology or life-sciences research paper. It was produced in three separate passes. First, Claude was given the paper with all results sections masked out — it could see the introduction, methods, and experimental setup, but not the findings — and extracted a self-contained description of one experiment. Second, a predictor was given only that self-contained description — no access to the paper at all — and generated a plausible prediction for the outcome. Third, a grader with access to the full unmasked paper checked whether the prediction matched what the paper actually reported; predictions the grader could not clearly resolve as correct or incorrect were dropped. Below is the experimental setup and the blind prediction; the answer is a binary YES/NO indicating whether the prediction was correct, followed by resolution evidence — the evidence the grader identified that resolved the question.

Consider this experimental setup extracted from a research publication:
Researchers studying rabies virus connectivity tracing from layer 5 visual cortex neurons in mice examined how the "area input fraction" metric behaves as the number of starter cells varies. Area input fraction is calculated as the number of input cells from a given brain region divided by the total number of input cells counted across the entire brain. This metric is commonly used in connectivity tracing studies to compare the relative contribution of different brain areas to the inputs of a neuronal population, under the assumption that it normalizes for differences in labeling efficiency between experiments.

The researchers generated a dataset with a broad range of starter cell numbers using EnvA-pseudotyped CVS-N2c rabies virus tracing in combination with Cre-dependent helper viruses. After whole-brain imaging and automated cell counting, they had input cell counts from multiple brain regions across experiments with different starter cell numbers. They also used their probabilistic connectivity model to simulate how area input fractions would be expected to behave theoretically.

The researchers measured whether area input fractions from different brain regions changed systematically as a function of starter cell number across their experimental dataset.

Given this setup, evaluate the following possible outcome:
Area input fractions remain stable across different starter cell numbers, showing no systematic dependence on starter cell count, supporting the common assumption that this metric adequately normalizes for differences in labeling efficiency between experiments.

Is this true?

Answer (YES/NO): NO